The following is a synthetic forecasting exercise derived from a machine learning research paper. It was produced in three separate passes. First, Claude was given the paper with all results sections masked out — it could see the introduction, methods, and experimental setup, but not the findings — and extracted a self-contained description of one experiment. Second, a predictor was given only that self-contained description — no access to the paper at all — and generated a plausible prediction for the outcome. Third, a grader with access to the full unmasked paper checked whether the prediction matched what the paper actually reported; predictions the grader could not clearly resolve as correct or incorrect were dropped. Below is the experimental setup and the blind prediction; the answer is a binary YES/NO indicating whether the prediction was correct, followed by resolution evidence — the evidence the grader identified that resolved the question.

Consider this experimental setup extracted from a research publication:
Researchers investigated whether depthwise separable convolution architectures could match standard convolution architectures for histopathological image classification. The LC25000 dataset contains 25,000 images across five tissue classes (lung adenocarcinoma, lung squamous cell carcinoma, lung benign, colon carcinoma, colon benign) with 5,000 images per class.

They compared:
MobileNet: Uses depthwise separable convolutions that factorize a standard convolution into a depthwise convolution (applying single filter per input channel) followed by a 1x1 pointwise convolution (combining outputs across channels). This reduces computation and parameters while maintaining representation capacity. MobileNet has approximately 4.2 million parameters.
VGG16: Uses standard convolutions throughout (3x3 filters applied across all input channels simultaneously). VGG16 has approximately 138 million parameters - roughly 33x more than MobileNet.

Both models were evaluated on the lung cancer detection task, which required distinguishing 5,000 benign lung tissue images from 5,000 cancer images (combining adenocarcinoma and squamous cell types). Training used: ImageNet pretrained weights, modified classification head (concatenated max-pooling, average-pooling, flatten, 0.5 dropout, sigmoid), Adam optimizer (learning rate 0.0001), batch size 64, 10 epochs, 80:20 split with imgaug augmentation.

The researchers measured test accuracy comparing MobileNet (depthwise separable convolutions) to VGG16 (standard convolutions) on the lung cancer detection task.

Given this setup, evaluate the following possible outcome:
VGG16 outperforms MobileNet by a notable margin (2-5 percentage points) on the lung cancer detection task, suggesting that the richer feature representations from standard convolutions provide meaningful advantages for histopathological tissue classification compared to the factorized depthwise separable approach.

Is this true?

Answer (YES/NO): NO